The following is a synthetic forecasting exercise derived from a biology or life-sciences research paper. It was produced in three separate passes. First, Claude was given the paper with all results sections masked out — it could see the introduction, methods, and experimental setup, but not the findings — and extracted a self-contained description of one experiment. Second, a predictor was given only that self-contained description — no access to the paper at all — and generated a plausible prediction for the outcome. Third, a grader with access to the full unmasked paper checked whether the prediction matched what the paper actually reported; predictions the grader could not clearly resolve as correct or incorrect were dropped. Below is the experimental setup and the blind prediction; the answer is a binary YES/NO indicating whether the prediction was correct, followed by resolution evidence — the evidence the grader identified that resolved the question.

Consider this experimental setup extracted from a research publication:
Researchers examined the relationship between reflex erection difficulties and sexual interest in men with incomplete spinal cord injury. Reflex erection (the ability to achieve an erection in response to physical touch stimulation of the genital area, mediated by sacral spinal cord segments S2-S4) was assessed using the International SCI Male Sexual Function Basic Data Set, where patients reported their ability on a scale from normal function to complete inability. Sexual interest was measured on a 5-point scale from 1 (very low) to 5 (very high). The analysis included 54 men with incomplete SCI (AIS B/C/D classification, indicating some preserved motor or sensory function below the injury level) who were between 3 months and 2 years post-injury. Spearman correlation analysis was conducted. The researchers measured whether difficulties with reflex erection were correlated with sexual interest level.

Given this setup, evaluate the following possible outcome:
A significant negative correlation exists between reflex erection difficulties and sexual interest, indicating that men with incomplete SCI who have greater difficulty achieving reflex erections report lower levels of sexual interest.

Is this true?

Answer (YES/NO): NO